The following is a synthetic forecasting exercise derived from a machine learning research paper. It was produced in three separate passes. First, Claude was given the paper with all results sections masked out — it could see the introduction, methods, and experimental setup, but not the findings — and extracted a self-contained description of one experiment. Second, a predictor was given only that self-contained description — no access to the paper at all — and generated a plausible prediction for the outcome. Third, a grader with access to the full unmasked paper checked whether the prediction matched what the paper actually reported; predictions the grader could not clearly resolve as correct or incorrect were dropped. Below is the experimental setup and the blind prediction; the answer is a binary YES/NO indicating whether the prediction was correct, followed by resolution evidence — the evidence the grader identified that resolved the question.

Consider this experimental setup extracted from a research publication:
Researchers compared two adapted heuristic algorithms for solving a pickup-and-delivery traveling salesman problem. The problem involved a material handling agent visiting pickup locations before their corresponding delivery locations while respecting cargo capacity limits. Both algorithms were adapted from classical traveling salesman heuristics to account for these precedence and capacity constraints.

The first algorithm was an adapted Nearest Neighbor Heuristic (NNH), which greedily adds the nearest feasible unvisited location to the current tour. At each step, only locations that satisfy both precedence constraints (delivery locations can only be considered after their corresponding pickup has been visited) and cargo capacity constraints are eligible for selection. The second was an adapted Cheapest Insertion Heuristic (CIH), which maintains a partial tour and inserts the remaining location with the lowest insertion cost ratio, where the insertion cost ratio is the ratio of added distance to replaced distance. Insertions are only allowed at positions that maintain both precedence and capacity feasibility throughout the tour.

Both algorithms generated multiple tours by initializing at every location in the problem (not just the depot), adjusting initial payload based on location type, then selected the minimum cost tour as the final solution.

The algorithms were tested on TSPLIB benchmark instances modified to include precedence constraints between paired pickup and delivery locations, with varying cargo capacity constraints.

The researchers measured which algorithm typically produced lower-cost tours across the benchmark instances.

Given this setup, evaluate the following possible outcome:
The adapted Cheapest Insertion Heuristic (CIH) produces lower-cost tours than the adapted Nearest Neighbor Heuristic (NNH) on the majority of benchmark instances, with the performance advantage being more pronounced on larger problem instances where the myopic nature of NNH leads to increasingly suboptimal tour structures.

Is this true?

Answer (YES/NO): NO